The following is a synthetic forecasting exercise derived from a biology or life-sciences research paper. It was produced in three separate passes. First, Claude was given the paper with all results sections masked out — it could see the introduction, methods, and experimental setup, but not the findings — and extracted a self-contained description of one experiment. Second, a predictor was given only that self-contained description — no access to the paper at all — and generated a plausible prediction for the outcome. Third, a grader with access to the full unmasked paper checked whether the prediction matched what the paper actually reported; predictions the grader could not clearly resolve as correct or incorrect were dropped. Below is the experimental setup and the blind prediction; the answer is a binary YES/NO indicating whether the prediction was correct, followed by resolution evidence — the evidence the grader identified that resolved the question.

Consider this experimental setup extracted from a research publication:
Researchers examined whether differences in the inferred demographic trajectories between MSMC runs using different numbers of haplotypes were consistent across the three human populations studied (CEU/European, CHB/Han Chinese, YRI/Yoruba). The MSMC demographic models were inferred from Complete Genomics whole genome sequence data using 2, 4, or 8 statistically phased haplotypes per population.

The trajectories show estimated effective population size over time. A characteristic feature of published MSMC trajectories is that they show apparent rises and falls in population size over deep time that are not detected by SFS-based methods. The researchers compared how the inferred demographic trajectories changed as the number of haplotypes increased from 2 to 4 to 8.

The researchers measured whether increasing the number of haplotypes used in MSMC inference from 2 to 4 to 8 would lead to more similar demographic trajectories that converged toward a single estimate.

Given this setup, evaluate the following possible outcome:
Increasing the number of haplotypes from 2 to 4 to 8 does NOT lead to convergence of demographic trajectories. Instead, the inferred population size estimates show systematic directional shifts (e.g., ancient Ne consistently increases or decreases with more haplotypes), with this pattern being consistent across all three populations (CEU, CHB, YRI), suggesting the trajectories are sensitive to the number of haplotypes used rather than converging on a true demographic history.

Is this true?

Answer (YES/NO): NO